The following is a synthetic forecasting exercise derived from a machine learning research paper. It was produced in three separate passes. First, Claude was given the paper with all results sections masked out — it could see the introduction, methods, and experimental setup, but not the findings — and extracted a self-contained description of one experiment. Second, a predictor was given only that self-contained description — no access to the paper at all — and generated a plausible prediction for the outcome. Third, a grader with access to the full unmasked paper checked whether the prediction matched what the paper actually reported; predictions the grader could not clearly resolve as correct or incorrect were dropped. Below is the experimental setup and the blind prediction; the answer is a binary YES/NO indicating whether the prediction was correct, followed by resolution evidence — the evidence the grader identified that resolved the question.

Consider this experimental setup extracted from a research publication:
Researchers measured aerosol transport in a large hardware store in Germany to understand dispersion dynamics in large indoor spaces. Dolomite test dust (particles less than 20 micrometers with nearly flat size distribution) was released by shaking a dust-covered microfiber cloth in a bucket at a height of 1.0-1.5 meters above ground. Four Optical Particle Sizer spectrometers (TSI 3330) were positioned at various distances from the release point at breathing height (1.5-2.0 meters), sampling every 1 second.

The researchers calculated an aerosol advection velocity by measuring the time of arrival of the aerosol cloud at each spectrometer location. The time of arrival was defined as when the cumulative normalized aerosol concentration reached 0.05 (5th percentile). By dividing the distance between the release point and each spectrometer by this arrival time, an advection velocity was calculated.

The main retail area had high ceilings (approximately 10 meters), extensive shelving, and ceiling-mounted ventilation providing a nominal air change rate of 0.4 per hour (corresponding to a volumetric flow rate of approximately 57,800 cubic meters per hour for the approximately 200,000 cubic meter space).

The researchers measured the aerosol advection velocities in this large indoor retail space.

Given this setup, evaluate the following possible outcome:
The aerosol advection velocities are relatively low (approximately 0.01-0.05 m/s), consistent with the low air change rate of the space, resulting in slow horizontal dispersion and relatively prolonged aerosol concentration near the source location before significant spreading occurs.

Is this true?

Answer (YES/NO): NO